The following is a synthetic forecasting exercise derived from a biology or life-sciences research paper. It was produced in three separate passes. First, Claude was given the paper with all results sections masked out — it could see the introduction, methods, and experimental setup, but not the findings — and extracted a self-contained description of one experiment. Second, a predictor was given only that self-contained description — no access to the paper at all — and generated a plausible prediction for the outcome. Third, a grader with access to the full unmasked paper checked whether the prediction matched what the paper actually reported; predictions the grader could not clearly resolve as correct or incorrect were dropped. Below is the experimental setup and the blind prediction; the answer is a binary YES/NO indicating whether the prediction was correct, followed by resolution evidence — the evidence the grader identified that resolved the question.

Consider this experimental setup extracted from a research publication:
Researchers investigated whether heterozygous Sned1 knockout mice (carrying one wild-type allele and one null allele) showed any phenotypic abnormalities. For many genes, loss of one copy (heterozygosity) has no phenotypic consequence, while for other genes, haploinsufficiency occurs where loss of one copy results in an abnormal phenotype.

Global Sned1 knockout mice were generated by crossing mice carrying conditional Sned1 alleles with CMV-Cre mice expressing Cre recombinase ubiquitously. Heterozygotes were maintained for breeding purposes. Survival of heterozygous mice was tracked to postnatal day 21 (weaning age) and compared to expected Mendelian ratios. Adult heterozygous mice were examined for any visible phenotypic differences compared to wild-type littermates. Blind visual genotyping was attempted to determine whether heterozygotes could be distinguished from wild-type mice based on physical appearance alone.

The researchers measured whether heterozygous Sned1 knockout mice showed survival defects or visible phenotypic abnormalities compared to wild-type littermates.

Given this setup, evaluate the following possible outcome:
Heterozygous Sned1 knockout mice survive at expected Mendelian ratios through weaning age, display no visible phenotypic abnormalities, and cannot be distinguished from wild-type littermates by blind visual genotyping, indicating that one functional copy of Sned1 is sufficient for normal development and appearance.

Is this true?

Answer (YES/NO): YES